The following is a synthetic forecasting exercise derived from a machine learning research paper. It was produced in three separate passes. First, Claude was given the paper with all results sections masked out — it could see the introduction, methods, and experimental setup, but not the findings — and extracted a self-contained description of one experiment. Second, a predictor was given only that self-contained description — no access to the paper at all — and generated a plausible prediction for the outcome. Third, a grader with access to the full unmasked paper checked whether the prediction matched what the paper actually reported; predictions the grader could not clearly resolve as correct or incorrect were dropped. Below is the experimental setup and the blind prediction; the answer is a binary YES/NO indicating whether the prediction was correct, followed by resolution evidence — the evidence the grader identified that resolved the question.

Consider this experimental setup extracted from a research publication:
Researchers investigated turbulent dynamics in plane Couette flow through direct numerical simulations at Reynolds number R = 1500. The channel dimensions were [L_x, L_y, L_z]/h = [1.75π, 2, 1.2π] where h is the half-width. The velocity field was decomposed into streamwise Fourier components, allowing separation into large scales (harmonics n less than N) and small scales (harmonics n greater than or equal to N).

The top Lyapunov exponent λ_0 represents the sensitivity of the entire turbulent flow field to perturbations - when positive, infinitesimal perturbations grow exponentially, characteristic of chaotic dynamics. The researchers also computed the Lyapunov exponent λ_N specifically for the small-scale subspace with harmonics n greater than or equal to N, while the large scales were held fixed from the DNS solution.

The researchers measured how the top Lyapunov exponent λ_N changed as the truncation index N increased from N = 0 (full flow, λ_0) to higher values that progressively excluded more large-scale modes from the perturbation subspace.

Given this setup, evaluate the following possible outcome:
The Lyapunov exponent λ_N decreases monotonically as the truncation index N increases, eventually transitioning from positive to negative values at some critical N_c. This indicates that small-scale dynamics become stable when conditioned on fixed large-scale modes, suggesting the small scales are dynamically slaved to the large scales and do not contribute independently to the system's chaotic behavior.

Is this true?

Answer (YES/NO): YES